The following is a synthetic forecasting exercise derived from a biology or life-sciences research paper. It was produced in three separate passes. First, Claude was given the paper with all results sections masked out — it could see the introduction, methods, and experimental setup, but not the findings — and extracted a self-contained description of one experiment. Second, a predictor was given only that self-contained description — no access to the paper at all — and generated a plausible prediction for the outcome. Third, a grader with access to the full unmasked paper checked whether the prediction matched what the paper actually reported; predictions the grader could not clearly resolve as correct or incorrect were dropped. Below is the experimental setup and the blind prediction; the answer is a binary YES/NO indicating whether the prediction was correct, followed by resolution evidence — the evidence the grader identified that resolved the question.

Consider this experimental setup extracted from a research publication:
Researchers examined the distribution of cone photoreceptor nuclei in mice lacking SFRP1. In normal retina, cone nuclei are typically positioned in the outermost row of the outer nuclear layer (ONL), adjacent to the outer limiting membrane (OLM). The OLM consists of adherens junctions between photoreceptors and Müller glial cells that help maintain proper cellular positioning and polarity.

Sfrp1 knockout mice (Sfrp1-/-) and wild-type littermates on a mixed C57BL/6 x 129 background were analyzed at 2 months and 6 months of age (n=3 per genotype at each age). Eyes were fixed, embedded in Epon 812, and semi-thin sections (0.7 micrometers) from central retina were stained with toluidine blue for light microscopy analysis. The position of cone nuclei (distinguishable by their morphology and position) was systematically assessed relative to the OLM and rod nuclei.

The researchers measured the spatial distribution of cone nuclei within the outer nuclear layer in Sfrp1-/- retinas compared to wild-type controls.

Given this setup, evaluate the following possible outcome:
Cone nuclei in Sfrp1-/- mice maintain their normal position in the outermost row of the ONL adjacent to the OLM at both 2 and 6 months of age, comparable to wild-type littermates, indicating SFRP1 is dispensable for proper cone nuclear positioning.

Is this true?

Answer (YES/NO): NO